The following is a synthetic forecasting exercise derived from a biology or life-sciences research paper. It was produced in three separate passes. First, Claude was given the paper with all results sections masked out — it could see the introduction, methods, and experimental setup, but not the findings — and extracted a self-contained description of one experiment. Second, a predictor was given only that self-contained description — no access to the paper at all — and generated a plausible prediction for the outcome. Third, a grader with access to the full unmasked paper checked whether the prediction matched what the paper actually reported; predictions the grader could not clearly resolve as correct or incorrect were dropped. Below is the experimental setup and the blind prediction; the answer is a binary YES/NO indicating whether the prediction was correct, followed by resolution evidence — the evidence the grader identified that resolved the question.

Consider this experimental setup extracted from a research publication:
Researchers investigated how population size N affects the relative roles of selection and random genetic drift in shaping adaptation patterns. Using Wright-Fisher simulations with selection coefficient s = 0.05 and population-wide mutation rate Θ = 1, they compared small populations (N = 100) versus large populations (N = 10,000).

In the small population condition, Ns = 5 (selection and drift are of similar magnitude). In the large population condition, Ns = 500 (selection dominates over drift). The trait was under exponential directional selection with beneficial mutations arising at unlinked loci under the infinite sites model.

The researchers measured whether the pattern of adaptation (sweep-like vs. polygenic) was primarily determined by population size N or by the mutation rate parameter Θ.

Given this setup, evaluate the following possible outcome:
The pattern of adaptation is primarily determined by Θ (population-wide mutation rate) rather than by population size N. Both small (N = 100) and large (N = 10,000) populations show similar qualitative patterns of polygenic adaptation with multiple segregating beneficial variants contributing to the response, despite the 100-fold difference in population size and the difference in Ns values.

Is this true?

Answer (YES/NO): YES